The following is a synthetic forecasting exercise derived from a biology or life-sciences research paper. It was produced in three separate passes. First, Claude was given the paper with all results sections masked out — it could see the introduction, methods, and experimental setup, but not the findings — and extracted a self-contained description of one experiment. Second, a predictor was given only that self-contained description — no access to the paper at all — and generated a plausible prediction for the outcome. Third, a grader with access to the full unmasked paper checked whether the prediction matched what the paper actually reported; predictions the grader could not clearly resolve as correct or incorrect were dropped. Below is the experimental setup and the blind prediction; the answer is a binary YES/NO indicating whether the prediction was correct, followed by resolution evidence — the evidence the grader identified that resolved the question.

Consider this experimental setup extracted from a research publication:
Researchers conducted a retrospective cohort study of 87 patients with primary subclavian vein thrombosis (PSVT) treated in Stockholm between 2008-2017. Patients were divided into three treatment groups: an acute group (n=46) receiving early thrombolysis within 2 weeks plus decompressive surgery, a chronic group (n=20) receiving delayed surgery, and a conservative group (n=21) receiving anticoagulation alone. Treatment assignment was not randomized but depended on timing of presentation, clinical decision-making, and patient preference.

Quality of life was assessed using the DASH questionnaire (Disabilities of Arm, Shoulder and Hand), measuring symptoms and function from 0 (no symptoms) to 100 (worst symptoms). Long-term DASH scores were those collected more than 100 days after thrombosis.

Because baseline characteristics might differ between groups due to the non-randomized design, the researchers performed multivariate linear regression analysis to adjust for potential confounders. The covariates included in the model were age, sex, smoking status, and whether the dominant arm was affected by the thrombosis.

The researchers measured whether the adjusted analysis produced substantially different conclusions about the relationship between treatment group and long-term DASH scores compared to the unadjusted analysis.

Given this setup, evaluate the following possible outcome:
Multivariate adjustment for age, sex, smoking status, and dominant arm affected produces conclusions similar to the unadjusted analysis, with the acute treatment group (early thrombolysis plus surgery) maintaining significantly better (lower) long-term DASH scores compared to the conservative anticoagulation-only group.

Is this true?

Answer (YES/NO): NO